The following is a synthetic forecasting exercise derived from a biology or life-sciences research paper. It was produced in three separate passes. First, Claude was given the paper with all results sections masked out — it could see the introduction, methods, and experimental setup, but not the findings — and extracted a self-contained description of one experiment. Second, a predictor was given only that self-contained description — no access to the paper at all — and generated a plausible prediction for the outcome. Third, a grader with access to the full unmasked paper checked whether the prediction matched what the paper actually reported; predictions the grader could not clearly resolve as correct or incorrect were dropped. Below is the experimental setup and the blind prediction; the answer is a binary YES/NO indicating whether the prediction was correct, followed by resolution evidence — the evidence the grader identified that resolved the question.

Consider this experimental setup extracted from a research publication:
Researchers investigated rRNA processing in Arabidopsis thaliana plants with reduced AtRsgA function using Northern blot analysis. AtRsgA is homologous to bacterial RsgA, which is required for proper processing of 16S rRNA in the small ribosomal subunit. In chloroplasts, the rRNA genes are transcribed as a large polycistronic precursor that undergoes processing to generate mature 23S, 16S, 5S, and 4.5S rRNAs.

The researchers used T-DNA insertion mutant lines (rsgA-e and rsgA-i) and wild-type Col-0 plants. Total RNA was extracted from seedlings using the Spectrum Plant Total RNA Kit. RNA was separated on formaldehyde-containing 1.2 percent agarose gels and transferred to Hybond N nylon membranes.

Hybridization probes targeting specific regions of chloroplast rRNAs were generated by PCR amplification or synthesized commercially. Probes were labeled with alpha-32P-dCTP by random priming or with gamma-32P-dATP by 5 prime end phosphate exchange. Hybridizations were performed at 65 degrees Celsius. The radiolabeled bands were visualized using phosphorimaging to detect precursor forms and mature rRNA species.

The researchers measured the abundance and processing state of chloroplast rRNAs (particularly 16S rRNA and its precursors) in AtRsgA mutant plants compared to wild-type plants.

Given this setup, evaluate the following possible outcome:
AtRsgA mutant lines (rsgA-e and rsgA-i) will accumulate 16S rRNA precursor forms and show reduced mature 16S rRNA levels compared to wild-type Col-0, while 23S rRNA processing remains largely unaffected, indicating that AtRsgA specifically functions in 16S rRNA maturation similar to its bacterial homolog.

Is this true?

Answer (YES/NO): YES